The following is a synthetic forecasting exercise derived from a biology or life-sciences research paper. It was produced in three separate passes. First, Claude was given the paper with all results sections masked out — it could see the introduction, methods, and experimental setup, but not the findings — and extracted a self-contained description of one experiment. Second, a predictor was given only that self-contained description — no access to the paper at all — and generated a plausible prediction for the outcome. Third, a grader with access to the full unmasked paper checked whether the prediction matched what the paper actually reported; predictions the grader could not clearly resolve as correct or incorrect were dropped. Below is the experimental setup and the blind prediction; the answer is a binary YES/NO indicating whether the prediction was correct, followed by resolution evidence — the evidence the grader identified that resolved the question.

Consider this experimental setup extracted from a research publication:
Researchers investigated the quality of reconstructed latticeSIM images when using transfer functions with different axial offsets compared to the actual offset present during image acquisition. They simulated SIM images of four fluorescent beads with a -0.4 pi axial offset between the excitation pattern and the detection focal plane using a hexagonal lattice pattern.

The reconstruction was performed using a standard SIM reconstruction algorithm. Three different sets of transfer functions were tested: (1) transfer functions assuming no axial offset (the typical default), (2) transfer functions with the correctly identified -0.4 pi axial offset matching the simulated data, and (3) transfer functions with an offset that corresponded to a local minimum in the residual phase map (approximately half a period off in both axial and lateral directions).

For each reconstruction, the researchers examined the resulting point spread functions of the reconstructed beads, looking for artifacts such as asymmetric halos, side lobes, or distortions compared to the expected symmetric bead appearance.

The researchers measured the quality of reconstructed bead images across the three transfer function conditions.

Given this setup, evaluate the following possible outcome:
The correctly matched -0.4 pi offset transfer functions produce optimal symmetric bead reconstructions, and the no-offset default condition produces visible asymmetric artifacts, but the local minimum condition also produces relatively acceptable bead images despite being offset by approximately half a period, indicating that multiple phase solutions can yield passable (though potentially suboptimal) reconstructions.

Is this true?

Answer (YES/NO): YES